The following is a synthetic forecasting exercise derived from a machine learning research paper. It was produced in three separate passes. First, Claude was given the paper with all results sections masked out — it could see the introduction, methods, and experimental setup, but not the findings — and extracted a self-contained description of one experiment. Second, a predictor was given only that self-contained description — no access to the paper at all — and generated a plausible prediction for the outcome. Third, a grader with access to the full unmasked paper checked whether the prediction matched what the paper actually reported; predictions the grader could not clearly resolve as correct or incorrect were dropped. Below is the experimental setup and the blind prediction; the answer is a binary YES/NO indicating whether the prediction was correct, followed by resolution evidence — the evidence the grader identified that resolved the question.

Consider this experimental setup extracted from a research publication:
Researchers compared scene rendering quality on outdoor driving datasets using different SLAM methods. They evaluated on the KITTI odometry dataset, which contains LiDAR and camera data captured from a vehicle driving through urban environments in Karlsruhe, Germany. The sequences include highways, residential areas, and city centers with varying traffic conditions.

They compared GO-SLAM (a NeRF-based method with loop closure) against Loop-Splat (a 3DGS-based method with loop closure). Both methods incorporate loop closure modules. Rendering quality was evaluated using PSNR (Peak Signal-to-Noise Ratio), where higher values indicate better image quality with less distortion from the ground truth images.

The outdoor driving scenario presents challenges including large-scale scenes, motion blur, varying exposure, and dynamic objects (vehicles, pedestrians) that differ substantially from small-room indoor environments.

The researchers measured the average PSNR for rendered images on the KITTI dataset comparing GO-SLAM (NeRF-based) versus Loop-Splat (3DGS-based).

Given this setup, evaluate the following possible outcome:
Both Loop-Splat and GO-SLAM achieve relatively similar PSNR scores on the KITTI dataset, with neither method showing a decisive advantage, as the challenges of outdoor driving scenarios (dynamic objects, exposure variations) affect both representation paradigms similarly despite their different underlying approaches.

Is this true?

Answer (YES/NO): NO